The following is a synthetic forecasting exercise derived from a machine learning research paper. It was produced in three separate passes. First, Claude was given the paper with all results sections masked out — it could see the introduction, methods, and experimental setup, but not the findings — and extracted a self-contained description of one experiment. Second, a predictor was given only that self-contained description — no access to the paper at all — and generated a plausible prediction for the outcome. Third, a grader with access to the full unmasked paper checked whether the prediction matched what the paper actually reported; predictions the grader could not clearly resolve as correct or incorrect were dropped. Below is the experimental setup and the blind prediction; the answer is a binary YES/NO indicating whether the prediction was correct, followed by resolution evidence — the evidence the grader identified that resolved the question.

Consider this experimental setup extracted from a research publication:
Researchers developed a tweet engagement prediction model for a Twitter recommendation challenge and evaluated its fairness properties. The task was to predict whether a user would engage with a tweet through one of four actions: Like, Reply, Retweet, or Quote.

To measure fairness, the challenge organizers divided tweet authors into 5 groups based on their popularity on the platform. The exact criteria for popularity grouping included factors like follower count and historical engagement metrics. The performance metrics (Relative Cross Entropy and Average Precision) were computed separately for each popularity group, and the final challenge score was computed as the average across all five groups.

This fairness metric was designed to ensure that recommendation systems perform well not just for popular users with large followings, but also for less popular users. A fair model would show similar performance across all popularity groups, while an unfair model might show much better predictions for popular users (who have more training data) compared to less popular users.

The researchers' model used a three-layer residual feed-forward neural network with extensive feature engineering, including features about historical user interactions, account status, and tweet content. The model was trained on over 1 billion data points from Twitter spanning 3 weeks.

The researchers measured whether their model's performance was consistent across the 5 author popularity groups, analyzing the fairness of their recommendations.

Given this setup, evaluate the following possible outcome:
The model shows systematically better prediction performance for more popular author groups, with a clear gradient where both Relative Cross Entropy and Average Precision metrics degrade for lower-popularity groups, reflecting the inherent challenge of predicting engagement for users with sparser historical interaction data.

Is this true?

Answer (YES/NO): NO